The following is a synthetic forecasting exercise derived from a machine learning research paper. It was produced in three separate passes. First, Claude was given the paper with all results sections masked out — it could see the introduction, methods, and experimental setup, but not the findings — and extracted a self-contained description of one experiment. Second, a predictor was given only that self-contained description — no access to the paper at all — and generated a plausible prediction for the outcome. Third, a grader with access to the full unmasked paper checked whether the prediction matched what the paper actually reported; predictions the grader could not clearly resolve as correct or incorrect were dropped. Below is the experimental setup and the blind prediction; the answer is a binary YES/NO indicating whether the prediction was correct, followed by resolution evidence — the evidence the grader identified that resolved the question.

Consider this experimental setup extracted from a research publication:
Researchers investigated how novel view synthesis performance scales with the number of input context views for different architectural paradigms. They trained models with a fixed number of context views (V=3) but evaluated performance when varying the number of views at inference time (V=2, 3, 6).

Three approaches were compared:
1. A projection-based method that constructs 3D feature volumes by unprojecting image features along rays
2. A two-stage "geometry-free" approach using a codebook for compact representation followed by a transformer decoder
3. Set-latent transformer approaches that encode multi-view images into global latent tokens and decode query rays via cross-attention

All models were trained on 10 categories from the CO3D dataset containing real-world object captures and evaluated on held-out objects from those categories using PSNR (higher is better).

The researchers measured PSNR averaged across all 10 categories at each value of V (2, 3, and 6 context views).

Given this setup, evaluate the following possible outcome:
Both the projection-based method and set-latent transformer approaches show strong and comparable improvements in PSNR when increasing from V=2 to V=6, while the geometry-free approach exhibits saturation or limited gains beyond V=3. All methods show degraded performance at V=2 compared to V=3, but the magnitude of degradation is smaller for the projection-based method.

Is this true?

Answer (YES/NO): NO